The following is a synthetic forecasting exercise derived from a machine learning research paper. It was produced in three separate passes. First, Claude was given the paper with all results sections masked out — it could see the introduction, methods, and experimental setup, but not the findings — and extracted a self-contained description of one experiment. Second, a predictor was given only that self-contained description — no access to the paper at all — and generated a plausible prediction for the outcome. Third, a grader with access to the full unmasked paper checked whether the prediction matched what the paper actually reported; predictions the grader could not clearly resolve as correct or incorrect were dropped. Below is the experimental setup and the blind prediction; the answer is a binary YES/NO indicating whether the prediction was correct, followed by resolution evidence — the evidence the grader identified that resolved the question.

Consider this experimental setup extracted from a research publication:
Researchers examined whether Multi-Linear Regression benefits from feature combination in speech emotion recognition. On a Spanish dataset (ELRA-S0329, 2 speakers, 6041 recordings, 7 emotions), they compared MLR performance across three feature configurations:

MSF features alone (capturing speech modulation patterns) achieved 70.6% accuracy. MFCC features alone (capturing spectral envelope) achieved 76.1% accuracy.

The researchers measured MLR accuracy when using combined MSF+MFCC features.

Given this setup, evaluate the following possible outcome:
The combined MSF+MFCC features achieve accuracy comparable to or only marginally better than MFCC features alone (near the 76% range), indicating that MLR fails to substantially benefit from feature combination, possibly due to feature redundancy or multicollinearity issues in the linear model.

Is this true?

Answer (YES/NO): NO